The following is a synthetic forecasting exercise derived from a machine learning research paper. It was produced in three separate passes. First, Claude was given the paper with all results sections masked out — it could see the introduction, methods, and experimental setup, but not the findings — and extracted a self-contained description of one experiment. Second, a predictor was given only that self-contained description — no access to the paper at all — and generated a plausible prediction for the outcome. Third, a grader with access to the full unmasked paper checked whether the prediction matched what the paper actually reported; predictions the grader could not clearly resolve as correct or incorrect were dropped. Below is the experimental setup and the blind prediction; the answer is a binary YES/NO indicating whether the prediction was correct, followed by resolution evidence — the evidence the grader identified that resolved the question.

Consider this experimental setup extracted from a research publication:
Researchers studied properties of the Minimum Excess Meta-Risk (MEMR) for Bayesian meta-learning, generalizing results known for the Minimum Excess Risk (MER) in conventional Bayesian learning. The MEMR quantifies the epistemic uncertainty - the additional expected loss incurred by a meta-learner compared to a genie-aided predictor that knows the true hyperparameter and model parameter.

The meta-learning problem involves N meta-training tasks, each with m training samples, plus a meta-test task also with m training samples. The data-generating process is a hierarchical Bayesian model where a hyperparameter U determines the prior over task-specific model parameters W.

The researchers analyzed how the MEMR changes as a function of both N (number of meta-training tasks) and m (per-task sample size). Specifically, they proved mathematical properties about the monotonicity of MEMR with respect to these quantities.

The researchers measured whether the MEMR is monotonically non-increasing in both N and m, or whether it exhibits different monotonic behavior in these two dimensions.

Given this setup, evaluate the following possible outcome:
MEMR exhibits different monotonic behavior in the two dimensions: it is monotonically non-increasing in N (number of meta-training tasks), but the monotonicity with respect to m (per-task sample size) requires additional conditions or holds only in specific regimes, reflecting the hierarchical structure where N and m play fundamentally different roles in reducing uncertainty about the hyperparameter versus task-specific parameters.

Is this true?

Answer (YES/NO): NO